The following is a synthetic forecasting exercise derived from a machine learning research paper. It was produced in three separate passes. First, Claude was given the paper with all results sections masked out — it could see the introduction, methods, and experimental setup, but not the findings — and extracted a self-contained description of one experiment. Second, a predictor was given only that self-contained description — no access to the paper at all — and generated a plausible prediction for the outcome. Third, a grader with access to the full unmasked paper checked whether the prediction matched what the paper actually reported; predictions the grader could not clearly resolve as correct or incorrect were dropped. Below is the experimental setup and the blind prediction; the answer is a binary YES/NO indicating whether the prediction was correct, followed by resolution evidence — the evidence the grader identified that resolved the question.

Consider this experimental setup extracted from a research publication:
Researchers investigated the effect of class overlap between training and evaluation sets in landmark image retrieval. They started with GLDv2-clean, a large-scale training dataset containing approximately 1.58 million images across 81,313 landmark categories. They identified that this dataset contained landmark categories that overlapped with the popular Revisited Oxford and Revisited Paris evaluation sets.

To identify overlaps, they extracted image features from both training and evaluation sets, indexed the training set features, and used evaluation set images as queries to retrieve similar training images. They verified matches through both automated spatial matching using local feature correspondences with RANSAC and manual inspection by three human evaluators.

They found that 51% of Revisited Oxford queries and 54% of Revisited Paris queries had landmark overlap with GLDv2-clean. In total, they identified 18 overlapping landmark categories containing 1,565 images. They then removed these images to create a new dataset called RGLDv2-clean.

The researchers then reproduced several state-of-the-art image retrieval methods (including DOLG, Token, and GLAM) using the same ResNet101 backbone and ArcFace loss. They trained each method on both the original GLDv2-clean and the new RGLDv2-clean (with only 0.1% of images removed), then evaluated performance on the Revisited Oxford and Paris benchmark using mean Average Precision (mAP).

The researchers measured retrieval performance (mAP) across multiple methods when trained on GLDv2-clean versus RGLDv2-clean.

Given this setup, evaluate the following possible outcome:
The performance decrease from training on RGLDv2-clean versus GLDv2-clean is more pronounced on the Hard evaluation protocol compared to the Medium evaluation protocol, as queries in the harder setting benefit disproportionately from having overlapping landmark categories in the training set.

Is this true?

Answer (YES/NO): NO